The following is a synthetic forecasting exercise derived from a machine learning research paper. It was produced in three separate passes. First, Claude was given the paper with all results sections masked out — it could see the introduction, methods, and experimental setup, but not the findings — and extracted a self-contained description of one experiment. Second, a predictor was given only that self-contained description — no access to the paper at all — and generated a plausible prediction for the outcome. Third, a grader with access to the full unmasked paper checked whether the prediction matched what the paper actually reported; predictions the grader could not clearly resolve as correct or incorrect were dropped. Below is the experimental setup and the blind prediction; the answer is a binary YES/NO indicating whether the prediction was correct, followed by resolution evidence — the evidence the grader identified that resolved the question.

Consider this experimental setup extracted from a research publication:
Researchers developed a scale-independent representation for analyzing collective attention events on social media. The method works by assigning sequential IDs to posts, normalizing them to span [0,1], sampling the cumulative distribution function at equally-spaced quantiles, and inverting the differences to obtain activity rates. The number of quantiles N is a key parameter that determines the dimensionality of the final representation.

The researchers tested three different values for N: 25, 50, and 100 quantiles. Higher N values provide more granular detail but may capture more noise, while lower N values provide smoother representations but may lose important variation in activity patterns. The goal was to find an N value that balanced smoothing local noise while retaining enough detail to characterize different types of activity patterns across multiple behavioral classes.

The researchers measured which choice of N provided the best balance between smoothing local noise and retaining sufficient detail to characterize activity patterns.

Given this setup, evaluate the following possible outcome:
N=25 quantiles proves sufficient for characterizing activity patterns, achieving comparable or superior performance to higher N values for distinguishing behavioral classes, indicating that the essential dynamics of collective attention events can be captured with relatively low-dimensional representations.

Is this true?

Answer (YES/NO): NO